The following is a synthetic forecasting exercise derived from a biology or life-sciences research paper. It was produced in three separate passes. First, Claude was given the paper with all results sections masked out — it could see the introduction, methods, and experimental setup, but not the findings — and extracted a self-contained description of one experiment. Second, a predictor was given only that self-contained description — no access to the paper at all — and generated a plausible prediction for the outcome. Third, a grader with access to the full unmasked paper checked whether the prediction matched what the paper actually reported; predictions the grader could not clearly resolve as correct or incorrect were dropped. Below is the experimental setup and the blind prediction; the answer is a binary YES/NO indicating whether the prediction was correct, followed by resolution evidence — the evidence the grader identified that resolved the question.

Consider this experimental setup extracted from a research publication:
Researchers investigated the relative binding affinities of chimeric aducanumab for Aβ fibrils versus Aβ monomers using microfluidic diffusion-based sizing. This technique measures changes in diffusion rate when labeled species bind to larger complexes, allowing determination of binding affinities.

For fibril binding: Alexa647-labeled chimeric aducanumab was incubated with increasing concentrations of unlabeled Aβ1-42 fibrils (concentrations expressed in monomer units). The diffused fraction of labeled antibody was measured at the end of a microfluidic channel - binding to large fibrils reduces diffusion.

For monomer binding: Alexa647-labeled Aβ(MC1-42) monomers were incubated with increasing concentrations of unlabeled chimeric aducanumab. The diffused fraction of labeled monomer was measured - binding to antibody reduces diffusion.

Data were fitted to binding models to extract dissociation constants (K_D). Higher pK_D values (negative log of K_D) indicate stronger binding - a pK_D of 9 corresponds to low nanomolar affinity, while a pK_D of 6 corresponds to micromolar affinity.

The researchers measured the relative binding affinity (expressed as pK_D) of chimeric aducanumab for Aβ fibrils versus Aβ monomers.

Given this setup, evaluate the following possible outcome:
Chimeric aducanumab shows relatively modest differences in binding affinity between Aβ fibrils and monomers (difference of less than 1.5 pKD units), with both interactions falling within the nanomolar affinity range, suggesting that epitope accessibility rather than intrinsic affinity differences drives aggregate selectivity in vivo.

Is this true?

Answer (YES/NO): NO